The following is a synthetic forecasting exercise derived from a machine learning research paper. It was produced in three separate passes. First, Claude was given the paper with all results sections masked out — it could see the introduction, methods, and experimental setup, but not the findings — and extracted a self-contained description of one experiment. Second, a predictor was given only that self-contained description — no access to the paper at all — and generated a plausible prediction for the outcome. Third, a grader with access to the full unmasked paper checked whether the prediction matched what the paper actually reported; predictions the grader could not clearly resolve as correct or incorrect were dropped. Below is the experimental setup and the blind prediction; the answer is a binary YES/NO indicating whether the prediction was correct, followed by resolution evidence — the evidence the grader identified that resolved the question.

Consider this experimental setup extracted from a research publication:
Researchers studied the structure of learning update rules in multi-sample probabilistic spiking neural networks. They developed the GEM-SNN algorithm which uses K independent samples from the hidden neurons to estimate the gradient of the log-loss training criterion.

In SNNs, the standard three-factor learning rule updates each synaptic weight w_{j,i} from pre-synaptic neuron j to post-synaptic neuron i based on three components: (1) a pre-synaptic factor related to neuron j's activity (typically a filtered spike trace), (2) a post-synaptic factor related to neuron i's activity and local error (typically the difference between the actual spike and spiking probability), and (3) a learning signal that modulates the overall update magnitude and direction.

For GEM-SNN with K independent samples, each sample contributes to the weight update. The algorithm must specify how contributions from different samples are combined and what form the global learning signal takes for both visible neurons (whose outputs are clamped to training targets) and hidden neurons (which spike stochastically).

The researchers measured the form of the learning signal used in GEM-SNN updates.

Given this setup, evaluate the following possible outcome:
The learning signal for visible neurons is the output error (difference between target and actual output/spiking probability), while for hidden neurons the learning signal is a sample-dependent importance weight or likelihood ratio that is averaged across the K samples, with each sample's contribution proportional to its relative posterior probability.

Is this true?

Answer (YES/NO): NO